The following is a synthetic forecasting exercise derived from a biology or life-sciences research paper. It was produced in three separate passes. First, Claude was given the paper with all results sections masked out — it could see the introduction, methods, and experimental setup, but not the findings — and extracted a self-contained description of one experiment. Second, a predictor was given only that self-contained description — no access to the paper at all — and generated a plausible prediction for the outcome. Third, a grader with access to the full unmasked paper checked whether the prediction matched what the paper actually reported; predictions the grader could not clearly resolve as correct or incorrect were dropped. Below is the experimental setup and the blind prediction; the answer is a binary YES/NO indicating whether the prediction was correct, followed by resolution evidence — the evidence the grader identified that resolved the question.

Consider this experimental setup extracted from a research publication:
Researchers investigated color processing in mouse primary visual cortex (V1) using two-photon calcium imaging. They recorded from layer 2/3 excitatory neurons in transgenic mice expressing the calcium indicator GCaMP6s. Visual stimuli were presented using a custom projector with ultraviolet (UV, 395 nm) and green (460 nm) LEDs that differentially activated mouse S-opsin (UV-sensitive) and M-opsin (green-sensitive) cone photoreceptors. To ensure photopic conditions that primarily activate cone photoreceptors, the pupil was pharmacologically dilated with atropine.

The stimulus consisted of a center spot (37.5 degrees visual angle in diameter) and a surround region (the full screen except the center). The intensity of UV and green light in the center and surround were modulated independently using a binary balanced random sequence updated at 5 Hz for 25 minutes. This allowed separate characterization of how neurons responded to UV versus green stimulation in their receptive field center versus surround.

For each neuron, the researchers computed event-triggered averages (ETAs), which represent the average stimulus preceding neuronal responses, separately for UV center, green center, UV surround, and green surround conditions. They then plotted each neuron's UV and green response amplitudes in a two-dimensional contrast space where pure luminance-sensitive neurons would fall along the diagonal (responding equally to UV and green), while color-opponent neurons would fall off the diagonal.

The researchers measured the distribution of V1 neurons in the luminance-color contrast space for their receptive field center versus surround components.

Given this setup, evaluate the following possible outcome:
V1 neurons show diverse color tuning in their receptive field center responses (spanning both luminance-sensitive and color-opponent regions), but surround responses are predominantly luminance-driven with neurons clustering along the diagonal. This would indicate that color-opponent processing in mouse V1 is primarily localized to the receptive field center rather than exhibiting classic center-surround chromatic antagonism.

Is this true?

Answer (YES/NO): YES